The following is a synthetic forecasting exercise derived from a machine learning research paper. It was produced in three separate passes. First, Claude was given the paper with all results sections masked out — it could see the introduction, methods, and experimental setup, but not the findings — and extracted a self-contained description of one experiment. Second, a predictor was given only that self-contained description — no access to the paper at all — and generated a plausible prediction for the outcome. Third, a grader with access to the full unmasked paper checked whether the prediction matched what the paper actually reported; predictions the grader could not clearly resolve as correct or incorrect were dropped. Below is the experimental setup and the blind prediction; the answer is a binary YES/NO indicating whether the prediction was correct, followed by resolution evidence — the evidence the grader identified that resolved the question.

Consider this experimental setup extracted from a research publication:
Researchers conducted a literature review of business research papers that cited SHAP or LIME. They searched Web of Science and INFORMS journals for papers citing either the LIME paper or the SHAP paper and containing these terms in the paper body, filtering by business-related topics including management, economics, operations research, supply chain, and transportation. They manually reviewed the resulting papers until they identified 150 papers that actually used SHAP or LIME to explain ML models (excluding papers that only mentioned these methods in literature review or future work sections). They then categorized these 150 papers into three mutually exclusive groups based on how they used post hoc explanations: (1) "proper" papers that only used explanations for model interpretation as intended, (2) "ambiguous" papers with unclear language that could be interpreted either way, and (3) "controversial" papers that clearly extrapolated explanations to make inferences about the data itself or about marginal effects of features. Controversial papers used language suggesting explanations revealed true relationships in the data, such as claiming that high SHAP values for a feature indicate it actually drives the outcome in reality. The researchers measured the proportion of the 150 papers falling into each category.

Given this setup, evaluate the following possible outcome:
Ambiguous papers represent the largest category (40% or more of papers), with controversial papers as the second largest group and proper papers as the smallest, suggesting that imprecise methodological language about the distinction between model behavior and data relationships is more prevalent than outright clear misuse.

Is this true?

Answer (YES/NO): NO